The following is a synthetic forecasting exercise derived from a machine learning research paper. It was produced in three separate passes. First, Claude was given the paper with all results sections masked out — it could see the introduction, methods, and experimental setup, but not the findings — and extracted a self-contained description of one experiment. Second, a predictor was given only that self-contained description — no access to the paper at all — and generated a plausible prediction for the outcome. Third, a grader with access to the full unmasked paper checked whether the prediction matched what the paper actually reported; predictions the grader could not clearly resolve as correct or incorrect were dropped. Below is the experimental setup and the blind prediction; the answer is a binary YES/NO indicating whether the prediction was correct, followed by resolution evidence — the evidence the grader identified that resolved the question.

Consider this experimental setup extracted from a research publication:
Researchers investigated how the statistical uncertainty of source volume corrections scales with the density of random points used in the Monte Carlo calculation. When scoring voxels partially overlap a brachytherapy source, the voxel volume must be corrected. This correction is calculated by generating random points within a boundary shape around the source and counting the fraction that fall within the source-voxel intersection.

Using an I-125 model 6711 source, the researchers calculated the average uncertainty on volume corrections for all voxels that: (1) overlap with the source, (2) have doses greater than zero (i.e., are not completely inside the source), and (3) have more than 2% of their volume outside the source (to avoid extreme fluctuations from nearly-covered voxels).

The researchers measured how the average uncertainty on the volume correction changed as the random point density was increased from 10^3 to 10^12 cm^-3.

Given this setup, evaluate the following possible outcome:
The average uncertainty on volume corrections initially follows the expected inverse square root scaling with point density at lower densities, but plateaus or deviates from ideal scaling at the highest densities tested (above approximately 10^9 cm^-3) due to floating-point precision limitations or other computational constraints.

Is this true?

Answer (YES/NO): NO